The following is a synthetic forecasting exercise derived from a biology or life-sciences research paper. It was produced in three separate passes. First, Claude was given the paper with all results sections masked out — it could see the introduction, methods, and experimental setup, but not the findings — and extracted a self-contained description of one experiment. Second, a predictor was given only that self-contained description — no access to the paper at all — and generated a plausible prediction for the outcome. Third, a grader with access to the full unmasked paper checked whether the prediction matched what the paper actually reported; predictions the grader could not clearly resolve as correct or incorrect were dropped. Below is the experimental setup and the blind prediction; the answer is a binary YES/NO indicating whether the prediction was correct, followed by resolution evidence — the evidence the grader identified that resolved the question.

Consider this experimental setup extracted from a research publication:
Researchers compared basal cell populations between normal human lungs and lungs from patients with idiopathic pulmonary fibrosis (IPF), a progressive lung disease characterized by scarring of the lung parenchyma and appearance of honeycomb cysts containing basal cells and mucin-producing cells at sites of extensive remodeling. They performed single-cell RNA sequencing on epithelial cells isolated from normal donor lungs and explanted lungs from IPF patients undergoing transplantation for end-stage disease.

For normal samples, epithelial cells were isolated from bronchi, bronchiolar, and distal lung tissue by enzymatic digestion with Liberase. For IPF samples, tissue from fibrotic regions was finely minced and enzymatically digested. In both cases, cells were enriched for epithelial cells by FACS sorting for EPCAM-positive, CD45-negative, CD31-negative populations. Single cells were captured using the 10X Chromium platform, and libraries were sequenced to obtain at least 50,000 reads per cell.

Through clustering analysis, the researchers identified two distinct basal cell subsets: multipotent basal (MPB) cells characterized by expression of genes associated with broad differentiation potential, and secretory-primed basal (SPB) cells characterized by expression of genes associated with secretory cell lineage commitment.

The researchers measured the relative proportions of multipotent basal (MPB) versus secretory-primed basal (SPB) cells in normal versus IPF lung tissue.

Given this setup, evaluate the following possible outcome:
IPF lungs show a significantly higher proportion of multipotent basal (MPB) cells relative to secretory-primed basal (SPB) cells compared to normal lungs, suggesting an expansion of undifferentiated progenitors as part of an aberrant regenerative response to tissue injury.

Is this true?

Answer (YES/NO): NO